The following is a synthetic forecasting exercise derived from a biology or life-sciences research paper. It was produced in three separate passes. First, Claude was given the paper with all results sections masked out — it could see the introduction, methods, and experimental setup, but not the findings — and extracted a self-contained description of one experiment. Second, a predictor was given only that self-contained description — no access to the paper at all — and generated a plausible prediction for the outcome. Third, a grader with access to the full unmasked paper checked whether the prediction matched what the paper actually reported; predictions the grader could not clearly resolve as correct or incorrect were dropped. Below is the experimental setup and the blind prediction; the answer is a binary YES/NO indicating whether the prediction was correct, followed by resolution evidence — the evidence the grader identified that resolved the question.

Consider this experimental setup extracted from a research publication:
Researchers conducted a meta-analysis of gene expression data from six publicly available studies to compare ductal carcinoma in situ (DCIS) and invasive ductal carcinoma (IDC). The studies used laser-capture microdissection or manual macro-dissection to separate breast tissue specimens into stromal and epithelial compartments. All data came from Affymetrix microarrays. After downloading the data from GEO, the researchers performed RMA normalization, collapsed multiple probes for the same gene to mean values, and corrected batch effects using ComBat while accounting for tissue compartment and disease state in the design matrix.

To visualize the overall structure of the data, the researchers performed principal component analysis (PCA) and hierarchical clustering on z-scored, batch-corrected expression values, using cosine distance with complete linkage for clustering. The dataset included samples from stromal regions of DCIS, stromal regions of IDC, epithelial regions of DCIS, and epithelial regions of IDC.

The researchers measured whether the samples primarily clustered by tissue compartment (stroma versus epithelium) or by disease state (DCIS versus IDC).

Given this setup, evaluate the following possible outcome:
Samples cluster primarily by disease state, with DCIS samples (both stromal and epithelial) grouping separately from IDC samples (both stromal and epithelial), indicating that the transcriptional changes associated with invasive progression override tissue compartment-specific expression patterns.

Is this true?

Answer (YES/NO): NO